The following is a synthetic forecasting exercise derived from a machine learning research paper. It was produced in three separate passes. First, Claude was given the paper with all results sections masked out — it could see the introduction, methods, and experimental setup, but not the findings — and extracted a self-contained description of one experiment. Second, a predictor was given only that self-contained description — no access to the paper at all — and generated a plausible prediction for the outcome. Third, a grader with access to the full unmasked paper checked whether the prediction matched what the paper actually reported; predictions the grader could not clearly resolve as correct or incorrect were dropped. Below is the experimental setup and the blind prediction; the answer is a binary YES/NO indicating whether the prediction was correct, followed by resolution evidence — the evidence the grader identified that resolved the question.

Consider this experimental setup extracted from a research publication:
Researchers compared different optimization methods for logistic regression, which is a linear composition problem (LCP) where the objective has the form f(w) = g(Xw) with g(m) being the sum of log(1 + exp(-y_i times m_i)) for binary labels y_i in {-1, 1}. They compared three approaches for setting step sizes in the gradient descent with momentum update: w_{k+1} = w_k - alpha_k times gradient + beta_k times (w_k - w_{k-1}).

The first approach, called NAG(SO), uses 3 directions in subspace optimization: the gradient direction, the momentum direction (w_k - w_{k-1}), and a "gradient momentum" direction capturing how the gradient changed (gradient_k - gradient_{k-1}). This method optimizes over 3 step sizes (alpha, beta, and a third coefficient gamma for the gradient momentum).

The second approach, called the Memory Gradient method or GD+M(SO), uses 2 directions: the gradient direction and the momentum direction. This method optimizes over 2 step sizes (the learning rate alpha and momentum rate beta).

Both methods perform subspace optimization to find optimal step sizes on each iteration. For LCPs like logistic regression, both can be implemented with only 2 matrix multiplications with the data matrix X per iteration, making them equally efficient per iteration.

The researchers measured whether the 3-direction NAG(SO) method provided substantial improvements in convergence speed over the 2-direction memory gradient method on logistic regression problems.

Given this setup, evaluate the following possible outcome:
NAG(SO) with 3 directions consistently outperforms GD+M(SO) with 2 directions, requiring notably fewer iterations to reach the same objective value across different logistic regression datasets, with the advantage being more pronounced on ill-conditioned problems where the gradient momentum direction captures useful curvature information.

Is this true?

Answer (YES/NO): NO